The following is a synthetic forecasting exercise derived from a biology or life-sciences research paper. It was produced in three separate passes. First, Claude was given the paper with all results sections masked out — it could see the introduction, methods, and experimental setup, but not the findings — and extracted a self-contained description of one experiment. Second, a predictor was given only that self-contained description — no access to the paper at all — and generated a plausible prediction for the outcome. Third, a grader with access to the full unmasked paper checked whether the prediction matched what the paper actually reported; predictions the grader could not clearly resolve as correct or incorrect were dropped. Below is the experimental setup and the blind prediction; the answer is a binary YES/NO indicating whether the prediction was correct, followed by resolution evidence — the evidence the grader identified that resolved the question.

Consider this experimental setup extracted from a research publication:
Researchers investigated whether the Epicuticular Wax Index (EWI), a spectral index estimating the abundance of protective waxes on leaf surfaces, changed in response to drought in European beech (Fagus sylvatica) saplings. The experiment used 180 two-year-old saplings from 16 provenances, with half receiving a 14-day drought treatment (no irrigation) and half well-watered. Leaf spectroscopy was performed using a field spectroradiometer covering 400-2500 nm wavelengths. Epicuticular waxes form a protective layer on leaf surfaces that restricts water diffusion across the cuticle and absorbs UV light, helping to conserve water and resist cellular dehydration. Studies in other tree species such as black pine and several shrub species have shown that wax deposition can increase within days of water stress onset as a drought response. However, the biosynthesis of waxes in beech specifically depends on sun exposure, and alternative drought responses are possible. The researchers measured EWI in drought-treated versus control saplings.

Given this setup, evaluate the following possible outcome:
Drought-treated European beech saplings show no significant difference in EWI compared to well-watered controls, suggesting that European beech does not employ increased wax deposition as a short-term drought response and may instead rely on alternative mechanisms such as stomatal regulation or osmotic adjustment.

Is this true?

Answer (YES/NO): YES